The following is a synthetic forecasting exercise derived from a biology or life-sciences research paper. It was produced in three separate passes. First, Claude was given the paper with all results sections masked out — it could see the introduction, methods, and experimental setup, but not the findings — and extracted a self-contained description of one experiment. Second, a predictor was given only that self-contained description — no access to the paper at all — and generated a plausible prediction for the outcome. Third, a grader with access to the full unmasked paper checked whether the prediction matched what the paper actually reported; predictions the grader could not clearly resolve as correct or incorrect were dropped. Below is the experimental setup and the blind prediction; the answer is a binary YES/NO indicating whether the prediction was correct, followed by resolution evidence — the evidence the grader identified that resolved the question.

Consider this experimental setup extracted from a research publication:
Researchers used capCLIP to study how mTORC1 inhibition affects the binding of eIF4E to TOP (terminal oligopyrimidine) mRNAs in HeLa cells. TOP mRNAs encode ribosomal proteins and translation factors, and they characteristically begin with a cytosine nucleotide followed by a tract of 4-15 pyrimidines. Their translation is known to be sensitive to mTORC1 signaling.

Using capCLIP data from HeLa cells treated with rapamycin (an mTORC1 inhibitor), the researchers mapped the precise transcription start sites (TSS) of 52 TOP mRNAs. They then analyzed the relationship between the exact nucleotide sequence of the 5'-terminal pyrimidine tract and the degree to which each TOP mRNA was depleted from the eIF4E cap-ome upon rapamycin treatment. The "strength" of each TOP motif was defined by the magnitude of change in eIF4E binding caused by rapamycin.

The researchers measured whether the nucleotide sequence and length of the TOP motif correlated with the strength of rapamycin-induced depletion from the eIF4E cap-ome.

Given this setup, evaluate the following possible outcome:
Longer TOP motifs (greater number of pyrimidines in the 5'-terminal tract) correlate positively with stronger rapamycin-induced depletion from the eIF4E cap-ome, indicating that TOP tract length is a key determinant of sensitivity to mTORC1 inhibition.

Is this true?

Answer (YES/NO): NO